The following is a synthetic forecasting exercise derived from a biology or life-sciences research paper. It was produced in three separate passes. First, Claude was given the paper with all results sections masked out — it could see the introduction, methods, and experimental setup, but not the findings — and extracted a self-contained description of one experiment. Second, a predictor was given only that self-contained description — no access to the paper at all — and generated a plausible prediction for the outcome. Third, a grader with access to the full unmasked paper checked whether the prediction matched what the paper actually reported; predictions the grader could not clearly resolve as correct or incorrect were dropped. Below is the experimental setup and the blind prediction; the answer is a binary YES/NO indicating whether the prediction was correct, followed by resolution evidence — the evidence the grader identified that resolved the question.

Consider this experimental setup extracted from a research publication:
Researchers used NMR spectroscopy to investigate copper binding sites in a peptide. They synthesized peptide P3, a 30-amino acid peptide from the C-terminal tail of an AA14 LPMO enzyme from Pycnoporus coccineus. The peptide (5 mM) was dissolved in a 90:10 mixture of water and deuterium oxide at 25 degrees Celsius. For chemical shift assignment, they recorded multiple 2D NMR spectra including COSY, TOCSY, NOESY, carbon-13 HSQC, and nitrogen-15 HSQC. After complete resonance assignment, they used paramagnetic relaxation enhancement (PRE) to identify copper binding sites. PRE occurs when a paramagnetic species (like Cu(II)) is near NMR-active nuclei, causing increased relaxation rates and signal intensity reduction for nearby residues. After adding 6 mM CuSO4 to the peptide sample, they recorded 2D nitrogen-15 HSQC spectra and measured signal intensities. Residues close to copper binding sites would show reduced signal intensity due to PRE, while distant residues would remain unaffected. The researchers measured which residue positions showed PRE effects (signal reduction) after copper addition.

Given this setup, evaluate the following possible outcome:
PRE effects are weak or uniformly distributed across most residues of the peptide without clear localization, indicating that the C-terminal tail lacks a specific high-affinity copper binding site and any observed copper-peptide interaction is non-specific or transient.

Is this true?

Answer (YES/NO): NO